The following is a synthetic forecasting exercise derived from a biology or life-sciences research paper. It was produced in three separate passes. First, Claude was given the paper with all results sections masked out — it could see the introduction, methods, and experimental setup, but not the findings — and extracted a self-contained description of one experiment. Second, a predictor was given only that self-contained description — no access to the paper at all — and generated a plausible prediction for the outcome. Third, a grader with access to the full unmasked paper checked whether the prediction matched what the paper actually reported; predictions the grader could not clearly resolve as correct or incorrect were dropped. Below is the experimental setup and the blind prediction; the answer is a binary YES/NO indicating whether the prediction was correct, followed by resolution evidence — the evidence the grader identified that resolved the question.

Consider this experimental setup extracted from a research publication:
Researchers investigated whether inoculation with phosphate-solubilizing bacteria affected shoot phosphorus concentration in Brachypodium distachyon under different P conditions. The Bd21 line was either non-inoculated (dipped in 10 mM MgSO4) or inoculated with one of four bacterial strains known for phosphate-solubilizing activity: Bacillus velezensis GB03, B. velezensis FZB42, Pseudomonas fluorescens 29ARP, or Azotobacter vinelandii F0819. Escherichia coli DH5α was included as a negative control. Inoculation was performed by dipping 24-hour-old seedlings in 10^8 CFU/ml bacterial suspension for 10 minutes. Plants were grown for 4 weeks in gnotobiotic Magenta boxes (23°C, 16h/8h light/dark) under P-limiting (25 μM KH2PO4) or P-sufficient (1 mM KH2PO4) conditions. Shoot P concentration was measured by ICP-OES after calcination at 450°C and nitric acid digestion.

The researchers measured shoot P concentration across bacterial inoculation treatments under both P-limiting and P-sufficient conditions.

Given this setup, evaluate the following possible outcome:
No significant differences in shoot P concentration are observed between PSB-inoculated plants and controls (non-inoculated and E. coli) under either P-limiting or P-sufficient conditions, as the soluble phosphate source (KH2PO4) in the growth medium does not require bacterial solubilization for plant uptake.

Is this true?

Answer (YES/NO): YES